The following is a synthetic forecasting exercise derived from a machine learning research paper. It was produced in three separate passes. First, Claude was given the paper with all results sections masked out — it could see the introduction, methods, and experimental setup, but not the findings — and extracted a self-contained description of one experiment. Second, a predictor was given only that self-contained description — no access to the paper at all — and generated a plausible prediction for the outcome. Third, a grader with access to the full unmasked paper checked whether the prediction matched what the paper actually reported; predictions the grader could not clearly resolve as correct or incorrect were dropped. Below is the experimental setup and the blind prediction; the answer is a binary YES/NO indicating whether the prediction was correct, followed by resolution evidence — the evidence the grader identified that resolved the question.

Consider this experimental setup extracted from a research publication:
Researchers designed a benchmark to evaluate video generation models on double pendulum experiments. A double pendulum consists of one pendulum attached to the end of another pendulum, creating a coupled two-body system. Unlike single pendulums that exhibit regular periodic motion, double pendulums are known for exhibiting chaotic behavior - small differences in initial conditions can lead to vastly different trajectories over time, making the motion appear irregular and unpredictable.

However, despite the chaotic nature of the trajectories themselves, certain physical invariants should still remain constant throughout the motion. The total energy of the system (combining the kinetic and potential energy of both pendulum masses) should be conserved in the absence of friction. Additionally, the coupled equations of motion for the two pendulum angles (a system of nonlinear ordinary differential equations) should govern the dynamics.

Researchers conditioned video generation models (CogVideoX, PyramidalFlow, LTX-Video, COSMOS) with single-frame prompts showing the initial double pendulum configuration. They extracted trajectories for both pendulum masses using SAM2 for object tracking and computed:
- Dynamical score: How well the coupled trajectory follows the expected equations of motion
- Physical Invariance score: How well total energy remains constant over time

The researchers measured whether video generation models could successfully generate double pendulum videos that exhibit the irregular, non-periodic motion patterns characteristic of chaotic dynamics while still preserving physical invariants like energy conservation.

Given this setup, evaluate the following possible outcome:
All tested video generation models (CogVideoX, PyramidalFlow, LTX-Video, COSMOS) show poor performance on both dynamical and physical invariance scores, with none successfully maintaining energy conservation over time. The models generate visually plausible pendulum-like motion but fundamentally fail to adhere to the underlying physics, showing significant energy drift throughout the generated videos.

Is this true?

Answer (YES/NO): YES